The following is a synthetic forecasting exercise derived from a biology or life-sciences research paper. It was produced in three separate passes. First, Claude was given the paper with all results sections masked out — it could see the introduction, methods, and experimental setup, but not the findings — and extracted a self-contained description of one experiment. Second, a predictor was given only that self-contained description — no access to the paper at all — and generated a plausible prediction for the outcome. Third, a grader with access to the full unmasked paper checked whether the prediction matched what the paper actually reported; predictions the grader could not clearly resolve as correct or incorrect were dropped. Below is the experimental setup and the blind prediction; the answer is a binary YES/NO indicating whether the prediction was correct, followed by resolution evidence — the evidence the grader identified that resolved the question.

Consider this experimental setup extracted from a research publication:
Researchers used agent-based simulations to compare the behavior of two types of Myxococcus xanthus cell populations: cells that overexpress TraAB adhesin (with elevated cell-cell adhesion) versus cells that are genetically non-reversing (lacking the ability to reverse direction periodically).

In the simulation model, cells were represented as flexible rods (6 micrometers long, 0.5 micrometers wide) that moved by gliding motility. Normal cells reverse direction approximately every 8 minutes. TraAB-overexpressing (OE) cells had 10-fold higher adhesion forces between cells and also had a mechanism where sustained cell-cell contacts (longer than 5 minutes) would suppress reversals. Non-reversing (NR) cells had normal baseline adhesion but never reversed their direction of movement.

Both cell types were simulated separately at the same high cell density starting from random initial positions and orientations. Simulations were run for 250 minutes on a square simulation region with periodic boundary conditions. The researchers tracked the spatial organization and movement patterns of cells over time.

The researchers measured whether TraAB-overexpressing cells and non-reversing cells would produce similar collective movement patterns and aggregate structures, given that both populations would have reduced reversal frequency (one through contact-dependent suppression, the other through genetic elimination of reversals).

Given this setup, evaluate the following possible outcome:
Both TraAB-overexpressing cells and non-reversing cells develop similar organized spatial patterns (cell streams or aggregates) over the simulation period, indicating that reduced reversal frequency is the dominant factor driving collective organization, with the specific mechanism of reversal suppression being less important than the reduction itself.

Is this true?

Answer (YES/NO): YES